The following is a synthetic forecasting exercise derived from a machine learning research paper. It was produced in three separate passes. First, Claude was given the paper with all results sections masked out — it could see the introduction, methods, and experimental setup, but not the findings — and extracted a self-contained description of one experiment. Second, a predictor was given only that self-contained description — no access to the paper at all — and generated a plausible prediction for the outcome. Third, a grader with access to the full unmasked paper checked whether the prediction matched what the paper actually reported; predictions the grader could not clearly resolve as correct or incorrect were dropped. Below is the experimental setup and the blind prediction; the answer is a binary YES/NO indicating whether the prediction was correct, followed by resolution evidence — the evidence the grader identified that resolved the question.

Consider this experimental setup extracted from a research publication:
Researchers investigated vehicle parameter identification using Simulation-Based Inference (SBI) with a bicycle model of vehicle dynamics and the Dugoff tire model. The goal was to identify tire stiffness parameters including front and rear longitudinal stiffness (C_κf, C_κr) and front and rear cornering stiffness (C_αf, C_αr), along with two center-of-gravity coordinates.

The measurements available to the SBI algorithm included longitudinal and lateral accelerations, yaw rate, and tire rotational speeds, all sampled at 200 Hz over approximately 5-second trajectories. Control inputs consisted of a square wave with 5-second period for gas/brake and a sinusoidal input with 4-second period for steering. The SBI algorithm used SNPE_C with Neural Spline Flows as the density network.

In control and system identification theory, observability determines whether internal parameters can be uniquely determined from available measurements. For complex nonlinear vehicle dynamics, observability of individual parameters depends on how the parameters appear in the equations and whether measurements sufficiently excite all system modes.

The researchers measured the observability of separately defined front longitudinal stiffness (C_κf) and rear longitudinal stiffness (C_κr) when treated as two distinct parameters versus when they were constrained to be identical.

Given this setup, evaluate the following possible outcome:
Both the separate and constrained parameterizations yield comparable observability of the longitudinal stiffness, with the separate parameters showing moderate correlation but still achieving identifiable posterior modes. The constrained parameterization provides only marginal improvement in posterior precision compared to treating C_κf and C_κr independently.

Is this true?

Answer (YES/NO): NO